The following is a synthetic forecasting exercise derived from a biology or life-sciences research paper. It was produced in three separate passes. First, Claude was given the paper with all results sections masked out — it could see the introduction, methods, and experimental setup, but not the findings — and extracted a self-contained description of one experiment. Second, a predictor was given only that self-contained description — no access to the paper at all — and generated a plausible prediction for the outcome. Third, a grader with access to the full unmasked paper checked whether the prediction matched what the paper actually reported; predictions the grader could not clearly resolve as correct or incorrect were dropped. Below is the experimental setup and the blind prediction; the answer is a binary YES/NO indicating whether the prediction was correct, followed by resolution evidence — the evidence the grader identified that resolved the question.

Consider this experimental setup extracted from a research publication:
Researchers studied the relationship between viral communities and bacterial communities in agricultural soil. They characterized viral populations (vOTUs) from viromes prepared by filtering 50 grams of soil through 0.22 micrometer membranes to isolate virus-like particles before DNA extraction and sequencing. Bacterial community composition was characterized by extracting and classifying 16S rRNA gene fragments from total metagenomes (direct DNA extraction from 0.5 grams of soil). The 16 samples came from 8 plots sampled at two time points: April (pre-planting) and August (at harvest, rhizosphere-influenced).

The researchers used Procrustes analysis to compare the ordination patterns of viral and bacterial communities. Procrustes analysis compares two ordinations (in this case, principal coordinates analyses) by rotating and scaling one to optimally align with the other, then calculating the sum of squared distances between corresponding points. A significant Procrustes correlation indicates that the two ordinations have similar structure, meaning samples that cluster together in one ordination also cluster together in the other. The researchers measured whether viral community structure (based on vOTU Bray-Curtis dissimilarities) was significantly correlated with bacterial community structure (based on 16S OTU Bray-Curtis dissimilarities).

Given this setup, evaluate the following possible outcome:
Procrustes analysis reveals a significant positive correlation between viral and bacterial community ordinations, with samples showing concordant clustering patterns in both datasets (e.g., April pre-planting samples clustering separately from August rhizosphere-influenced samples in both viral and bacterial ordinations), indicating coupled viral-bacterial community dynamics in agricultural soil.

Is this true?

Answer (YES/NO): NO